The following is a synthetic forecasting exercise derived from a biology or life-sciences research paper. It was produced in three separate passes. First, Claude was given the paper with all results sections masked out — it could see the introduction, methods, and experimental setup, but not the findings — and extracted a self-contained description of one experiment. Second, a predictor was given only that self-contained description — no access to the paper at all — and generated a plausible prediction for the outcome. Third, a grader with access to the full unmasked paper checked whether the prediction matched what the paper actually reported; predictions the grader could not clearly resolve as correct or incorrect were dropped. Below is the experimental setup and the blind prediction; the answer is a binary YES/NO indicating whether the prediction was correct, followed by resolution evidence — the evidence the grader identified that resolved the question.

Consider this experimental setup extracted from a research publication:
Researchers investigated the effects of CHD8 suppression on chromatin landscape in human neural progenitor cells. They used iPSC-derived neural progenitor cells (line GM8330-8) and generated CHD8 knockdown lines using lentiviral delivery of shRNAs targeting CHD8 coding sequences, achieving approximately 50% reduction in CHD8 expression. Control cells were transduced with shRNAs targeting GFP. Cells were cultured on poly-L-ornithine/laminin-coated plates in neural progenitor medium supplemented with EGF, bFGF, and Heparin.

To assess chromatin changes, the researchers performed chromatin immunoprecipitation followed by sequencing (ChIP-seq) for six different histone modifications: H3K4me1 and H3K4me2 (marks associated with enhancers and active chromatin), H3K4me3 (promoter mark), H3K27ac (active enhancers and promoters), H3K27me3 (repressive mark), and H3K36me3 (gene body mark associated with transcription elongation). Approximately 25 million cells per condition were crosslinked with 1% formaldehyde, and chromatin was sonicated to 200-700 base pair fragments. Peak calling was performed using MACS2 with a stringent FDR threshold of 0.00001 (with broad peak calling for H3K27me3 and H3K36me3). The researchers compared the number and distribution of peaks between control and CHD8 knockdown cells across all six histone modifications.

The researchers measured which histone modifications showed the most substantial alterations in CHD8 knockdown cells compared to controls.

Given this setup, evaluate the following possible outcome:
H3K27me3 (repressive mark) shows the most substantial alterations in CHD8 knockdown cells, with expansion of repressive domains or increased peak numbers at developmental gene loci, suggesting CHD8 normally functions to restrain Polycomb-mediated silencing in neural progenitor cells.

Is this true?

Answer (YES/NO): NO